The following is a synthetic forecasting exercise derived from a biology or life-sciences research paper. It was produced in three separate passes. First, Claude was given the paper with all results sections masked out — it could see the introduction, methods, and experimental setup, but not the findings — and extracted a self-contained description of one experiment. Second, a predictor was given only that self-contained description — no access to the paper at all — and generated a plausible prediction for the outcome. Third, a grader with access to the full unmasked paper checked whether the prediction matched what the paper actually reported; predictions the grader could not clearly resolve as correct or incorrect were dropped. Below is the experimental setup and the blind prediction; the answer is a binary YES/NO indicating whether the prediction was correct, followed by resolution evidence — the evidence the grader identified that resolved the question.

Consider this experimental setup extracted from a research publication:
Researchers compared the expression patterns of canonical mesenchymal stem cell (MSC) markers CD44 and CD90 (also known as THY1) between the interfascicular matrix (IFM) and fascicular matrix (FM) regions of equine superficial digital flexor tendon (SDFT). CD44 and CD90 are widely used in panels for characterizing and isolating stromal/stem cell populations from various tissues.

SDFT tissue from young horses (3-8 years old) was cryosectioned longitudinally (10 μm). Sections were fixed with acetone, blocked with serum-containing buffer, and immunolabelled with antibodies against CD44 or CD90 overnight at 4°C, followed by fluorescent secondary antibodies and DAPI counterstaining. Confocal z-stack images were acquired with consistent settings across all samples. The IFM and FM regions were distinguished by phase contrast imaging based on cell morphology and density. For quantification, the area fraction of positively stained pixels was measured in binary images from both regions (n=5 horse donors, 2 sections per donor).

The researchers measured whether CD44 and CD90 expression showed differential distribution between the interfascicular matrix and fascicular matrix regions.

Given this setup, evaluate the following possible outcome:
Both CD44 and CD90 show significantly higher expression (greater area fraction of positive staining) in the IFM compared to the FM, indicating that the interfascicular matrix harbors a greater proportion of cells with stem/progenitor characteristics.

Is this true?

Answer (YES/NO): NO